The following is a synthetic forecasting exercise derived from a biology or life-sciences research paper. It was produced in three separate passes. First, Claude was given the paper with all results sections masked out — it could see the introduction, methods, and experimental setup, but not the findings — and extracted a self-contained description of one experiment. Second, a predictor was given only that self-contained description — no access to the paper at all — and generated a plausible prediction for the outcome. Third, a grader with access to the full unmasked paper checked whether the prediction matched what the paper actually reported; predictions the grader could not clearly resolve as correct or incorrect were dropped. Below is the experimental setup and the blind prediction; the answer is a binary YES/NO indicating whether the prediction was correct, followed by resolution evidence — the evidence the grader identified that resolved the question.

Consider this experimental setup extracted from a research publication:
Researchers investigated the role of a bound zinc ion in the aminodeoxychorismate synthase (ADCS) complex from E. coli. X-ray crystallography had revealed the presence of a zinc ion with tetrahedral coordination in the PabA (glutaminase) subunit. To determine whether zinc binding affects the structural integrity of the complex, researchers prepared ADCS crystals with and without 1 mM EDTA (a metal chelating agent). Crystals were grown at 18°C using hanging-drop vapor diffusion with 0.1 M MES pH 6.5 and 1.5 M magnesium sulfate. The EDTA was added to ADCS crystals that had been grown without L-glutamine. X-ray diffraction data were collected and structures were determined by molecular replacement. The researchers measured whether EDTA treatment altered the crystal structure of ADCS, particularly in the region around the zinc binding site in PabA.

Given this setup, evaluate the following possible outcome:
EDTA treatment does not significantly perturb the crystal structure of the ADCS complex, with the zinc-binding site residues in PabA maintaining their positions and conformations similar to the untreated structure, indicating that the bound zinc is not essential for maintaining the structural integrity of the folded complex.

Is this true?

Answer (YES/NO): NO